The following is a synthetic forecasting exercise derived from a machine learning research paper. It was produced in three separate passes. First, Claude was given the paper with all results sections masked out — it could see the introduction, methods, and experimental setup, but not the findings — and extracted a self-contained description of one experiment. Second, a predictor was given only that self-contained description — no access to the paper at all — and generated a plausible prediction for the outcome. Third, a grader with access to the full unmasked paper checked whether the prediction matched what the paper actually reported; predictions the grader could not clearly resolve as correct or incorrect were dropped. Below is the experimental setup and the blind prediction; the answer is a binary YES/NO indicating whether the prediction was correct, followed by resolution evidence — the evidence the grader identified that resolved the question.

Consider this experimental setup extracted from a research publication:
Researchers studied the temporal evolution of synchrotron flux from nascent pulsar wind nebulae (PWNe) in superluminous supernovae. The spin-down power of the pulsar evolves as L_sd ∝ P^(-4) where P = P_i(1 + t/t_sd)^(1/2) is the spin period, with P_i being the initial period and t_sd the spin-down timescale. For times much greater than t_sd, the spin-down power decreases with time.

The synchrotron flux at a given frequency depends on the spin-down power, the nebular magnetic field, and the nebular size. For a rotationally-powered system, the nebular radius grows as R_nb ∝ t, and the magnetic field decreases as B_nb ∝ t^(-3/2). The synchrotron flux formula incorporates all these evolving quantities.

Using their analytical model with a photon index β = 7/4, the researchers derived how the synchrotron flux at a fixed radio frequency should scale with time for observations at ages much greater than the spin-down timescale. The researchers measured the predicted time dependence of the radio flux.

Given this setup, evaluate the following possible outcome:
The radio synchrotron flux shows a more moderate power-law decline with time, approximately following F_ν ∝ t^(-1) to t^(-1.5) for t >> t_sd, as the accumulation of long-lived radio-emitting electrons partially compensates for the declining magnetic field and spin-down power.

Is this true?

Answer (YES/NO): NO